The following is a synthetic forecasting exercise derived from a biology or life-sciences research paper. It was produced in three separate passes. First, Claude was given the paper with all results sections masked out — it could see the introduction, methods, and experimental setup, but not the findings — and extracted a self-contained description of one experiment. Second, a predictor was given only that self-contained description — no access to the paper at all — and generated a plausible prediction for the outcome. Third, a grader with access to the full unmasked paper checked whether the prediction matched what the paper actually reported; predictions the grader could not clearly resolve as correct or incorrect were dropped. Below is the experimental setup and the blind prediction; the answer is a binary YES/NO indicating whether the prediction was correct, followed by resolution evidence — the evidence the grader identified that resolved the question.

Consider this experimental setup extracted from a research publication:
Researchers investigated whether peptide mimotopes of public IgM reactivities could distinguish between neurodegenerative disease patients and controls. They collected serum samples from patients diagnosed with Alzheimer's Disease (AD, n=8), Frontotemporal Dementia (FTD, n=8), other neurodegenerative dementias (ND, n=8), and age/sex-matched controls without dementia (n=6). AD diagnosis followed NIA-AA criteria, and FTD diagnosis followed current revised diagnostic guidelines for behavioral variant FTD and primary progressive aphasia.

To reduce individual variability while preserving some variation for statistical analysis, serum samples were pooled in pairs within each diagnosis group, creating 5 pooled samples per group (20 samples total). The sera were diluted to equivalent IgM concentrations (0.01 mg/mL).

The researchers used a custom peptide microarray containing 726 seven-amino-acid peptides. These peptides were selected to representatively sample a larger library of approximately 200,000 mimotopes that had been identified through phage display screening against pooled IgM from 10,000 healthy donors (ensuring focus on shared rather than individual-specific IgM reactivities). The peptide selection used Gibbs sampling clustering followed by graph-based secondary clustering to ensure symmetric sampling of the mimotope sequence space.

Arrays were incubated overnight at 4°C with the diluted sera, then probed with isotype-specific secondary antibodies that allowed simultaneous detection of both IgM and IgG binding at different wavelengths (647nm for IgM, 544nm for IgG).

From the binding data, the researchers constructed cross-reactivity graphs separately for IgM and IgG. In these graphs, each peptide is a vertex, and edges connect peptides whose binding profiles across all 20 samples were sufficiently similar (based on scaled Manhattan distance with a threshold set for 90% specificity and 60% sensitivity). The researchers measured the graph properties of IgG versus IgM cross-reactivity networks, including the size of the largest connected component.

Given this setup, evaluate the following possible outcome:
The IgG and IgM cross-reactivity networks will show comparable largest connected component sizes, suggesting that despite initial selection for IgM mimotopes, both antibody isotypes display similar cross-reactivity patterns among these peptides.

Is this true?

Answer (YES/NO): NO